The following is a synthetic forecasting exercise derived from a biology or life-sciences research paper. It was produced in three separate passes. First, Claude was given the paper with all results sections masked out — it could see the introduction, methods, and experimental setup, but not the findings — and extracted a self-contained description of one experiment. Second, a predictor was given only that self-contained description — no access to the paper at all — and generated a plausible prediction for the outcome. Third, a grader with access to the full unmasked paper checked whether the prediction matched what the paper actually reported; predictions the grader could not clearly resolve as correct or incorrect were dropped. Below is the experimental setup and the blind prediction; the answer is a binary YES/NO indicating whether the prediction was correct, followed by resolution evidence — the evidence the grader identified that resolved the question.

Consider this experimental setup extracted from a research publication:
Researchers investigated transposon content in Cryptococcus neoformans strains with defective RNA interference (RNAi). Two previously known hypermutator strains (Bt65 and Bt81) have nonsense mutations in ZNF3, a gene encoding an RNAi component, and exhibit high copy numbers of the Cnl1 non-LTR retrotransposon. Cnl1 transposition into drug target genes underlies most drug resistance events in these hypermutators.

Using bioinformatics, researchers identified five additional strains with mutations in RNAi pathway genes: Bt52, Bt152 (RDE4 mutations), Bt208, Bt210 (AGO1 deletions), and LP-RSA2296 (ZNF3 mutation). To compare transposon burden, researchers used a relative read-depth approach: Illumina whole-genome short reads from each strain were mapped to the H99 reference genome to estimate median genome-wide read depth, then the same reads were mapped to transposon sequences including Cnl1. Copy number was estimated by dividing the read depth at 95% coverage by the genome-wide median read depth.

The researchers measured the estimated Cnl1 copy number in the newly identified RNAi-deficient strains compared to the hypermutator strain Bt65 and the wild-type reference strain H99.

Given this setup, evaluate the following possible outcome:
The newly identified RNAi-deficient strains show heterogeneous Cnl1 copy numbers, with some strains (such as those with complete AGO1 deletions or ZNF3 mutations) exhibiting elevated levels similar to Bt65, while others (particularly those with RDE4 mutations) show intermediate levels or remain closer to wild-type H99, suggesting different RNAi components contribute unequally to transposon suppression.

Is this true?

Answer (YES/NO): NO